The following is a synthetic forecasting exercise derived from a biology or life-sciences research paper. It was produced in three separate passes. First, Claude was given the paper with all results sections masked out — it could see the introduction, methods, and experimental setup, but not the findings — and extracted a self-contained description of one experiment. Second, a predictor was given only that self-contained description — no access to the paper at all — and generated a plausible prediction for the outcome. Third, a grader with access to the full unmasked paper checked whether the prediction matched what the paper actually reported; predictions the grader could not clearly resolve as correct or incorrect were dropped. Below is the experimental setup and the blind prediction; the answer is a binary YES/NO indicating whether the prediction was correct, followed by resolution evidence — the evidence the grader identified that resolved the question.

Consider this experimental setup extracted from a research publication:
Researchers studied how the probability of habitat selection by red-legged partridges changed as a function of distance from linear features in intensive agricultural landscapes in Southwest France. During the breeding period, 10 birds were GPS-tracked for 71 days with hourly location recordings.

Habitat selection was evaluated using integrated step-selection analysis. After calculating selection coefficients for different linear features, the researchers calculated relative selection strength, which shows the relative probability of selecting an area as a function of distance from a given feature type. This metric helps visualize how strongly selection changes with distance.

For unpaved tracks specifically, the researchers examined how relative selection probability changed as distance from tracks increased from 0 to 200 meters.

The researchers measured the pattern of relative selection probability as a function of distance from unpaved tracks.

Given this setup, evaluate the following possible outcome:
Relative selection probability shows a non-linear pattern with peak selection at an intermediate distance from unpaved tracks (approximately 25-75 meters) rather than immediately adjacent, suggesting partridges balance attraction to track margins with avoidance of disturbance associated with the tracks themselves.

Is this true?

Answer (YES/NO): NO